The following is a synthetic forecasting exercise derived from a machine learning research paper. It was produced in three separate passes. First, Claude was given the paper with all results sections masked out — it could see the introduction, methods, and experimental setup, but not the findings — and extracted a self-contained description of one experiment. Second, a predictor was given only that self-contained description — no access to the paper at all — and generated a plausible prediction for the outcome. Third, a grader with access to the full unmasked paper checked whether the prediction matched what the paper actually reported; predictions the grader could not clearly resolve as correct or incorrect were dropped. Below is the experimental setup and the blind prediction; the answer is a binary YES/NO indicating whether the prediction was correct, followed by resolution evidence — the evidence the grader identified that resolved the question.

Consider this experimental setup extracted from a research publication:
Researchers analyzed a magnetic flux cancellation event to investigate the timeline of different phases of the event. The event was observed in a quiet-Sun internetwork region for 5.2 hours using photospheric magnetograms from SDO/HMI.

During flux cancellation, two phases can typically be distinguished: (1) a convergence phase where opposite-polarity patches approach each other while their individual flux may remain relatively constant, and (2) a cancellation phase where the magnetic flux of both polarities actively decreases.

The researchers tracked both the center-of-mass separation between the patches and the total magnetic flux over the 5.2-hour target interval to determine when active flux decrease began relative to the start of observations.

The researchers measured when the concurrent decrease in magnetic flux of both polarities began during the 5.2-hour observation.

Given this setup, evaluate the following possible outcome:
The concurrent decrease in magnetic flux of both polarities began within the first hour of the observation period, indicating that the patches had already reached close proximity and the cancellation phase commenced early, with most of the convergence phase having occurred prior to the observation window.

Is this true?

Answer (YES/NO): NO